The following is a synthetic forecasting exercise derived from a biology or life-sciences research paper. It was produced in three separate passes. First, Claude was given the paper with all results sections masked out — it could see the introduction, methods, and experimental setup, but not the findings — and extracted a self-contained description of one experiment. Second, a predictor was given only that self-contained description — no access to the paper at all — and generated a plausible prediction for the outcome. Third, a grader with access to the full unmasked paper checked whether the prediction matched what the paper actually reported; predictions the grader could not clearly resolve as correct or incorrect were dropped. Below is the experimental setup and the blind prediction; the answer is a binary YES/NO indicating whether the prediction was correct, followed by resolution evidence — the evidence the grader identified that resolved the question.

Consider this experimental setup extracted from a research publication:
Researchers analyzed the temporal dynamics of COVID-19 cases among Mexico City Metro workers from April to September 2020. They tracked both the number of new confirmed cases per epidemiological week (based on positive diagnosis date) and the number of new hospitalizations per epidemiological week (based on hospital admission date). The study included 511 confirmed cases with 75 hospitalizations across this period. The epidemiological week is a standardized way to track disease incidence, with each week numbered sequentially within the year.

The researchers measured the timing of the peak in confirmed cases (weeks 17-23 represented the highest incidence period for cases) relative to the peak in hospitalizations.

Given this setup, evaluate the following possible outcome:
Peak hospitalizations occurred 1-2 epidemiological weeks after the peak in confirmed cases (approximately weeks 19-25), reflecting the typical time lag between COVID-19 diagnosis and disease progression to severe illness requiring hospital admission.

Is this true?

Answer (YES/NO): YES